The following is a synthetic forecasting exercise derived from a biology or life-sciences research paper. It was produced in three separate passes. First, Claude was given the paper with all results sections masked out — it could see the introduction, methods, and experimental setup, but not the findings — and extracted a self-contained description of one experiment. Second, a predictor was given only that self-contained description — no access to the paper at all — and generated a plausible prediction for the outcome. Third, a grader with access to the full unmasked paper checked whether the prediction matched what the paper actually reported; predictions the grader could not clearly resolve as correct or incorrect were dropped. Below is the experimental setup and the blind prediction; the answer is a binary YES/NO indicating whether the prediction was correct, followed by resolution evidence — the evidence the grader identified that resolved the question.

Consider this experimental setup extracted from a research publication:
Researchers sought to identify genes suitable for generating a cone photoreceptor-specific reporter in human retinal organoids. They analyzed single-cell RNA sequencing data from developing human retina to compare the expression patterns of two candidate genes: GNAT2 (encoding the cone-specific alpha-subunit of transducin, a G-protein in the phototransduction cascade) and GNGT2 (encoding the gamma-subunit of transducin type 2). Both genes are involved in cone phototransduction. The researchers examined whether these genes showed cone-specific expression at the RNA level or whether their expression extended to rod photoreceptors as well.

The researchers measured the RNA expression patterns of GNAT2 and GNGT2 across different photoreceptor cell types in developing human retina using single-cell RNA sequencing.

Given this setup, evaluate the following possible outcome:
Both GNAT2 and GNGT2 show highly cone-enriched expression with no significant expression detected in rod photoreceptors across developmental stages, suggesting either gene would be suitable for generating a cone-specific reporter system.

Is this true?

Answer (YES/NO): NO